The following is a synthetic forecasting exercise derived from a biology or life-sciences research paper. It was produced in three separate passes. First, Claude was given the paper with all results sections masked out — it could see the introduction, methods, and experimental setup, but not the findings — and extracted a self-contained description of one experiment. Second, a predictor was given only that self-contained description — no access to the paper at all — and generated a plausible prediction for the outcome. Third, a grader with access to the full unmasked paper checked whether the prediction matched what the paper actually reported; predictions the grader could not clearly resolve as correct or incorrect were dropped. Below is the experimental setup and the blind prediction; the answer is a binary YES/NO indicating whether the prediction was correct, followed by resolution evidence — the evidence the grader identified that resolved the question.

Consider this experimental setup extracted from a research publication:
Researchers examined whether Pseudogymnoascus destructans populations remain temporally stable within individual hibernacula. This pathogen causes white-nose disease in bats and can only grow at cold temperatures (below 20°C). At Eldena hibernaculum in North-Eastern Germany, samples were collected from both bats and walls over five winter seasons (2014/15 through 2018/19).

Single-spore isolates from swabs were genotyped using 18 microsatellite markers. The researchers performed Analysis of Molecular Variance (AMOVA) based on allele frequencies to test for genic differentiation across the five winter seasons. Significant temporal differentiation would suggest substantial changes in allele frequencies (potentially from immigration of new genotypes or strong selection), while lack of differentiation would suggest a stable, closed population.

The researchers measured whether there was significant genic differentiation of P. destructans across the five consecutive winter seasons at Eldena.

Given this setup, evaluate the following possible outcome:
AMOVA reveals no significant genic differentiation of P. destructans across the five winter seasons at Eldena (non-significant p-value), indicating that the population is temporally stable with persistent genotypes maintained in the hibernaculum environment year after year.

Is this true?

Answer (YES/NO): YES